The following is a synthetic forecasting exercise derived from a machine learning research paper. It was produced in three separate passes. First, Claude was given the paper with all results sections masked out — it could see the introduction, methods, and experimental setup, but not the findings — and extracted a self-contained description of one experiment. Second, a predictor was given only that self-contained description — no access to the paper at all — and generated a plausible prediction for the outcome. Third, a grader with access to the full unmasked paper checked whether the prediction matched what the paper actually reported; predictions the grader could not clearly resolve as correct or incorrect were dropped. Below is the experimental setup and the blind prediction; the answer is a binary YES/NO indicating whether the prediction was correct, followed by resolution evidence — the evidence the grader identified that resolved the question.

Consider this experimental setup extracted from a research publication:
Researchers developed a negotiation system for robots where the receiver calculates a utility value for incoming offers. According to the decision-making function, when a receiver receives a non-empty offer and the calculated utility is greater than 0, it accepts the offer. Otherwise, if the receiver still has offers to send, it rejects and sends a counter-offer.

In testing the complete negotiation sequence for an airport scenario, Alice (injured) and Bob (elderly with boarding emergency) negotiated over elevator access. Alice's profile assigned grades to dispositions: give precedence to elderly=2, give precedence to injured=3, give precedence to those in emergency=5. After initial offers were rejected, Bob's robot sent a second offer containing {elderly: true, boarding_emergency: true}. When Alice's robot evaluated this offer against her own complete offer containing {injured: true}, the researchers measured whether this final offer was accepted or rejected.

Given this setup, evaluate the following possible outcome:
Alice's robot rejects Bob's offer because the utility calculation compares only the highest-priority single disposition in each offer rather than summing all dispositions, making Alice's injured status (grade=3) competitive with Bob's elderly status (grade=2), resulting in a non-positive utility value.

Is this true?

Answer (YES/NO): NO